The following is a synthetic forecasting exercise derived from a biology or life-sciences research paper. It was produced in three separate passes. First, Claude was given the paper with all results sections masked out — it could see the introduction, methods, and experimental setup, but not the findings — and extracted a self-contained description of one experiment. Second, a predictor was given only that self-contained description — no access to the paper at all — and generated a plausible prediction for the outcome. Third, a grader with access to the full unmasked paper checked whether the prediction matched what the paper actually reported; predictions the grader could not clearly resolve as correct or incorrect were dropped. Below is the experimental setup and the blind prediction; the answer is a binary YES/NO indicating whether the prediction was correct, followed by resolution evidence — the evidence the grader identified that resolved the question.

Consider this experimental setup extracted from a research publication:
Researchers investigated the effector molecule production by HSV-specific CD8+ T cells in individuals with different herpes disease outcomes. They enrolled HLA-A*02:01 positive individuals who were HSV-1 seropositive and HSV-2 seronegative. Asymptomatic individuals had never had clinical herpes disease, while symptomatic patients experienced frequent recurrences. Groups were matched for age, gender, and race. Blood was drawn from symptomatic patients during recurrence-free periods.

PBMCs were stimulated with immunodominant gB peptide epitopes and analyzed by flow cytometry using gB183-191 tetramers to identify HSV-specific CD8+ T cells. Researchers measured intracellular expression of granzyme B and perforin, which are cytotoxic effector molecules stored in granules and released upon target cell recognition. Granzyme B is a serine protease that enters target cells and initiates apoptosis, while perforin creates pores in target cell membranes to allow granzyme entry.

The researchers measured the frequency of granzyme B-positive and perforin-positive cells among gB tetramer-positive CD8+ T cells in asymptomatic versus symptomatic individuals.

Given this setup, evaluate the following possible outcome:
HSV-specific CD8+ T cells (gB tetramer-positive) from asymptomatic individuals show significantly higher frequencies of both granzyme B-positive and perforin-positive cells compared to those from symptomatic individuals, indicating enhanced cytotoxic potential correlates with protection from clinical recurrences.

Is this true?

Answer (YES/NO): YES